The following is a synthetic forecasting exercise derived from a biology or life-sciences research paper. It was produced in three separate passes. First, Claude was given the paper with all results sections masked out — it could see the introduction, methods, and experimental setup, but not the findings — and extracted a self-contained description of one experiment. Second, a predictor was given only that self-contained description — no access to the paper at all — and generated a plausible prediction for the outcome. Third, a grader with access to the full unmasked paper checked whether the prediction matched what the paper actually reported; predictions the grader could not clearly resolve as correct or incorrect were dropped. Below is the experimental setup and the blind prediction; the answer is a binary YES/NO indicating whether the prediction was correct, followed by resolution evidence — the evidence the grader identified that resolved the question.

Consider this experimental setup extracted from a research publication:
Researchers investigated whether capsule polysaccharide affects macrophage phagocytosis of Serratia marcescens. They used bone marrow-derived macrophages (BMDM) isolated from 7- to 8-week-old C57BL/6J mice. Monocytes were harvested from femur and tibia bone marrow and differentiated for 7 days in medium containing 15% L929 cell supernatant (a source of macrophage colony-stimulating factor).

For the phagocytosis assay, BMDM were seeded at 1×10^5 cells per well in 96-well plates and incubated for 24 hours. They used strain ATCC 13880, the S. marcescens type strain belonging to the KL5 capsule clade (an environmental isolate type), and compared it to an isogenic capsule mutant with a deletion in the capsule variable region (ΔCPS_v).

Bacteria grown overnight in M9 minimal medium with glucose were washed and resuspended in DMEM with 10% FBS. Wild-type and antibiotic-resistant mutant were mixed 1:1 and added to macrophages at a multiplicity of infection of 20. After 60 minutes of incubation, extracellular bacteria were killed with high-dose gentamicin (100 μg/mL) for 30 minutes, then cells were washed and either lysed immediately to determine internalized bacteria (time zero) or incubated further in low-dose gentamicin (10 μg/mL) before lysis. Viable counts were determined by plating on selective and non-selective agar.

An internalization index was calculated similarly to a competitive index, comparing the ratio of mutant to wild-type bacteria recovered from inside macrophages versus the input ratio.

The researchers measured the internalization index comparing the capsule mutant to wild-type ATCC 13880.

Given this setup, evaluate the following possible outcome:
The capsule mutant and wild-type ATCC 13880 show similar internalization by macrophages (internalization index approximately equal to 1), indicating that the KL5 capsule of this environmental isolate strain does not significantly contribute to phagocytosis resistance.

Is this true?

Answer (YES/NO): YES